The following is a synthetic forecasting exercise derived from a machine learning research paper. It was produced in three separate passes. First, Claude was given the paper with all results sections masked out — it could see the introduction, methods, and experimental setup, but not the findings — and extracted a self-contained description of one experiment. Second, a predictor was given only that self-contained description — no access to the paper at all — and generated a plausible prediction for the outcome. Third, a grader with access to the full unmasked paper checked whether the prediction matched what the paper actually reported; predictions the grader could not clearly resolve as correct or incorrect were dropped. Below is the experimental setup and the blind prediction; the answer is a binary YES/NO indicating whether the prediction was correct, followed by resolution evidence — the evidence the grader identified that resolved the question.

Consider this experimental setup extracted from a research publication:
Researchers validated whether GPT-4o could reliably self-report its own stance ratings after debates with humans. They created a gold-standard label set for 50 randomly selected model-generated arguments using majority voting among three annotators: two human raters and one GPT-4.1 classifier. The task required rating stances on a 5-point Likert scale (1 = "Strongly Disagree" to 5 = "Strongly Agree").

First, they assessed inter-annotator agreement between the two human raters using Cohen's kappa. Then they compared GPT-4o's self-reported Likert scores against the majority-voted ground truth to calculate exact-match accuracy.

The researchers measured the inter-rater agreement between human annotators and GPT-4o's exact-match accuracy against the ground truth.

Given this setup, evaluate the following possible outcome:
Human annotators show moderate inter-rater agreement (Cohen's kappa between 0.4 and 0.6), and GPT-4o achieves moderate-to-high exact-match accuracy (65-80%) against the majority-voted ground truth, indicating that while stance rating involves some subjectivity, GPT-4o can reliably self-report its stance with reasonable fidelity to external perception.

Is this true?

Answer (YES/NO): NO